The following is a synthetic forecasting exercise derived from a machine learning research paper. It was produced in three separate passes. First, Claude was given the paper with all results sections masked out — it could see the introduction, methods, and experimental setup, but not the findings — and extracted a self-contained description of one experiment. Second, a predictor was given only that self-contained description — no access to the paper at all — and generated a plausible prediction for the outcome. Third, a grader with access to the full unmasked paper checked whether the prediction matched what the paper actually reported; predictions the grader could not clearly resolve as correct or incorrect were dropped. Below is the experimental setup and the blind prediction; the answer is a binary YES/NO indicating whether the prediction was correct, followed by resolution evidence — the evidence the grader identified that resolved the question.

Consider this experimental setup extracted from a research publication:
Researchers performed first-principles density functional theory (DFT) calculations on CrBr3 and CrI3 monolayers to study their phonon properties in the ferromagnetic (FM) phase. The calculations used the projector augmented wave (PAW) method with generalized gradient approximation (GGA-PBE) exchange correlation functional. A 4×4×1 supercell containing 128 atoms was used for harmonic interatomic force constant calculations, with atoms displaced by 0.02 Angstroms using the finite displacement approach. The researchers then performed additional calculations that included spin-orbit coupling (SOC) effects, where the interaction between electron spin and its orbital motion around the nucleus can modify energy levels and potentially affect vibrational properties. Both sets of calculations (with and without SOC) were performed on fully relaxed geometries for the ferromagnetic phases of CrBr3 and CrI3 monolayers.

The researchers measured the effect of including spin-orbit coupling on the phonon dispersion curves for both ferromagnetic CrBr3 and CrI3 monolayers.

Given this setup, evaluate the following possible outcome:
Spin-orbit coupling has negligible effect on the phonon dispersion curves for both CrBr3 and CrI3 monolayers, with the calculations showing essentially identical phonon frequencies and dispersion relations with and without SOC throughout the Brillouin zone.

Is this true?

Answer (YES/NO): YES